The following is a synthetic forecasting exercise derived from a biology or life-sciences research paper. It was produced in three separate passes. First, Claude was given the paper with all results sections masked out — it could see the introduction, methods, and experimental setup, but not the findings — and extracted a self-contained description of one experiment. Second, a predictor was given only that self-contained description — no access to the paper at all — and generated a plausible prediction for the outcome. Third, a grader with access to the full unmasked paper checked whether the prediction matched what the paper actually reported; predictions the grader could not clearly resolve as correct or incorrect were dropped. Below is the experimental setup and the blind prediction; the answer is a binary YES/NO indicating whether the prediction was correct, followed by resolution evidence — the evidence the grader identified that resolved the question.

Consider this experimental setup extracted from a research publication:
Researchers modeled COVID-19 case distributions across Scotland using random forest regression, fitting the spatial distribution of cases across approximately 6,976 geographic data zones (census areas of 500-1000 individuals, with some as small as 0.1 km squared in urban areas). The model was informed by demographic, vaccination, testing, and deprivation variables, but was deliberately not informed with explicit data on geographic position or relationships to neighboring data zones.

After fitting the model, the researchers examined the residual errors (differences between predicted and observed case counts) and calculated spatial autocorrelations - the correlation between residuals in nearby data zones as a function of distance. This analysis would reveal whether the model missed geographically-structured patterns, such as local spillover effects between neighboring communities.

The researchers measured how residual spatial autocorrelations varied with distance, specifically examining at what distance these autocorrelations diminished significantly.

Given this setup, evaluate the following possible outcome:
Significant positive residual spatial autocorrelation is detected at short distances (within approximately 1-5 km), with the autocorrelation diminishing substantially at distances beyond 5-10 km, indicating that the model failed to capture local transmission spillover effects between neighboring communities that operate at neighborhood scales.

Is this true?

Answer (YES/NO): YES